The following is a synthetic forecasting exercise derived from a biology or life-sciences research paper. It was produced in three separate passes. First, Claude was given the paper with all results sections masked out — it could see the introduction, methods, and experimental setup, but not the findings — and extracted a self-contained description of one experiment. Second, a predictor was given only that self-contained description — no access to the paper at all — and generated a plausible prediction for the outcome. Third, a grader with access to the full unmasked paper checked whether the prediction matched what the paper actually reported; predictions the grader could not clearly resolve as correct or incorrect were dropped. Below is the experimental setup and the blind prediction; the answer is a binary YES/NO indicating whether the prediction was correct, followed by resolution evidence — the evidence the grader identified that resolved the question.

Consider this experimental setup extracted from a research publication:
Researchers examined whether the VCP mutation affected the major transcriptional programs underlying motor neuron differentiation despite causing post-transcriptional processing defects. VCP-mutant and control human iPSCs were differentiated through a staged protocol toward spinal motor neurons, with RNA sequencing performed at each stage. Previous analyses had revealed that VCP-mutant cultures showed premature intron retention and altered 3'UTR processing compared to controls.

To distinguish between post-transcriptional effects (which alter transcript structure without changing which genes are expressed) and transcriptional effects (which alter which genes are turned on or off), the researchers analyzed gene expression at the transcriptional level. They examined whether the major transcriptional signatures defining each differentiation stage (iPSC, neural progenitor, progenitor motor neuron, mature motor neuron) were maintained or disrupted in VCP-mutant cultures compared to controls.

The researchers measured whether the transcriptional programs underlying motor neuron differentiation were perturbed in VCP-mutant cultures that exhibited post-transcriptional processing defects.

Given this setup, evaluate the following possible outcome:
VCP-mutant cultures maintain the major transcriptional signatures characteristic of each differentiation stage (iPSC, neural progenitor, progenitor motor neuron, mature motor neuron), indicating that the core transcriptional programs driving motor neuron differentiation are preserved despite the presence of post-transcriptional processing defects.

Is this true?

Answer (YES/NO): YES